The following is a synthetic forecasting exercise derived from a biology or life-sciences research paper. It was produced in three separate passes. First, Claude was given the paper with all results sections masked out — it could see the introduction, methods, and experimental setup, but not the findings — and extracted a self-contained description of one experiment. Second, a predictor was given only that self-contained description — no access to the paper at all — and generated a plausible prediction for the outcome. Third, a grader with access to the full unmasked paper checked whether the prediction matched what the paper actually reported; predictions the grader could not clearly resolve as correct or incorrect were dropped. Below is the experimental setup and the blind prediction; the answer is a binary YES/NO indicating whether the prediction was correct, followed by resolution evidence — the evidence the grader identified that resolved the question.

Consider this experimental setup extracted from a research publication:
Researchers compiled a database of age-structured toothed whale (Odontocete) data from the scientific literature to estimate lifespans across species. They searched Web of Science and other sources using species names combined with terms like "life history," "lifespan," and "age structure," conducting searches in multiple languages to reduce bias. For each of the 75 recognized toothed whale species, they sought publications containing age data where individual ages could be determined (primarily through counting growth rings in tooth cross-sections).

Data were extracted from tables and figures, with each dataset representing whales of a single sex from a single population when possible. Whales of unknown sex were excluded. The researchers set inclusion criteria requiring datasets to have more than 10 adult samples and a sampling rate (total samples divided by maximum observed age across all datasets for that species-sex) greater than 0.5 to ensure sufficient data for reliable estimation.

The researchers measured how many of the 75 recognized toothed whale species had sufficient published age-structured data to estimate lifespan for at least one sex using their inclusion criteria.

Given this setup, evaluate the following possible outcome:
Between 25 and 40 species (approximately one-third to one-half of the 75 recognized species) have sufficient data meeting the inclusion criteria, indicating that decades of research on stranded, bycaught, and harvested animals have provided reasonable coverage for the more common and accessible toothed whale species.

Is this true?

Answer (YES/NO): YES